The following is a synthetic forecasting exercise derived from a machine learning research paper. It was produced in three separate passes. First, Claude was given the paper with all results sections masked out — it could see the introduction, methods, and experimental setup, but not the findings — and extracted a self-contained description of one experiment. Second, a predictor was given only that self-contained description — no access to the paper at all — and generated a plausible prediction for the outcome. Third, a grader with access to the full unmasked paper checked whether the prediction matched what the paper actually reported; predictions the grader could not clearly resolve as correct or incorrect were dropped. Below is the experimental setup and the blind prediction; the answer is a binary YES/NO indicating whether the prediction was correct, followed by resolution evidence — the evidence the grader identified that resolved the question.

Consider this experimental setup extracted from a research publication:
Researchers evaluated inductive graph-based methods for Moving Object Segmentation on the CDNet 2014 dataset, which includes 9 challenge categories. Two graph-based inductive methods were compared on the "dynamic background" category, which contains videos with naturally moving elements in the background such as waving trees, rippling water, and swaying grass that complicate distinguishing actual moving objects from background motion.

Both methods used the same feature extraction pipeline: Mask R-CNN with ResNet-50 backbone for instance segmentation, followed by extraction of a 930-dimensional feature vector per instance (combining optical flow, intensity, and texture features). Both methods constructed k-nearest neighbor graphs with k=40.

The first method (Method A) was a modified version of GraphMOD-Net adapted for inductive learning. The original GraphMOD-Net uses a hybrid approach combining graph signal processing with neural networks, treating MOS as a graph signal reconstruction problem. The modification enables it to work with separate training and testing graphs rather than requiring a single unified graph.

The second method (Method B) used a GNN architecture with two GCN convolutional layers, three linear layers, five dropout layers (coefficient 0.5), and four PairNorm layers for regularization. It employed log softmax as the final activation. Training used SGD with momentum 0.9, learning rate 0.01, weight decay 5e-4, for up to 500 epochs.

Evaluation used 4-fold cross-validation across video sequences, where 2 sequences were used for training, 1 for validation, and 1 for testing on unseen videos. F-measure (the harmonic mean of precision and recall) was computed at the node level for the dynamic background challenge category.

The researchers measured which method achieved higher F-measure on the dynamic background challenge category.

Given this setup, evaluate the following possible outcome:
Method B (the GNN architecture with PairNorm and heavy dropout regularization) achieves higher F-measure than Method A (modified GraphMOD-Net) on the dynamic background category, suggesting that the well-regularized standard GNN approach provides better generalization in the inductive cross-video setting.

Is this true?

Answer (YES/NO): NO